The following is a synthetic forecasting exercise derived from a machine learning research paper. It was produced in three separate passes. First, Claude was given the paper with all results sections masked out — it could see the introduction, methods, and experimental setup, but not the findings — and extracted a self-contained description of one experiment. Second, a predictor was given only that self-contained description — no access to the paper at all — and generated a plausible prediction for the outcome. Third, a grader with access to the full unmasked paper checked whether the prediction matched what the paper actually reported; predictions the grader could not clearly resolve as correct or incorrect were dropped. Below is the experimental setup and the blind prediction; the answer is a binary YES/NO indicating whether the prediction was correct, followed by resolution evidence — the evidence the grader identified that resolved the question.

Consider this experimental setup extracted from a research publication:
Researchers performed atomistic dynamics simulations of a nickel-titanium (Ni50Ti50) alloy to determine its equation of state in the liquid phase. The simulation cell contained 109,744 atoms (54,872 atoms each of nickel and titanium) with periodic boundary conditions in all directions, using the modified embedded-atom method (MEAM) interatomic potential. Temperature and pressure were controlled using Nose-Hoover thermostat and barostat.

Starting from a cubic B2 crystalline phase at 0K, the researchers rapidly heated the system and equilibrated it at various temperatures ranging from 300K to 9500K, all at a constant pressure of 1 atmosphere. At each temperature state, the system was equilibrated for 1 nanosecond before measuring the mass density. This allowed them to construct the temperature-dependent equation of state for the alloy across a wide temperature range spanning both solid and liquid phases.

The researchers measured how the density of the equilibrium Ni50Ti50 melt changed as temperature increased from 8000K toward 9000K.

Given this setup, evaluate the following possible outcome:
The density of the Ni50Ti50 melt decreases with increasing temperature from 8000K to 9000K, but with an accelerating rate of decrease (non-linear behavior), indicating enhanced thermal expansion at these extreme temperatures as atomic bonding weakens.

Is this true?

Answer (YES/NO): YES